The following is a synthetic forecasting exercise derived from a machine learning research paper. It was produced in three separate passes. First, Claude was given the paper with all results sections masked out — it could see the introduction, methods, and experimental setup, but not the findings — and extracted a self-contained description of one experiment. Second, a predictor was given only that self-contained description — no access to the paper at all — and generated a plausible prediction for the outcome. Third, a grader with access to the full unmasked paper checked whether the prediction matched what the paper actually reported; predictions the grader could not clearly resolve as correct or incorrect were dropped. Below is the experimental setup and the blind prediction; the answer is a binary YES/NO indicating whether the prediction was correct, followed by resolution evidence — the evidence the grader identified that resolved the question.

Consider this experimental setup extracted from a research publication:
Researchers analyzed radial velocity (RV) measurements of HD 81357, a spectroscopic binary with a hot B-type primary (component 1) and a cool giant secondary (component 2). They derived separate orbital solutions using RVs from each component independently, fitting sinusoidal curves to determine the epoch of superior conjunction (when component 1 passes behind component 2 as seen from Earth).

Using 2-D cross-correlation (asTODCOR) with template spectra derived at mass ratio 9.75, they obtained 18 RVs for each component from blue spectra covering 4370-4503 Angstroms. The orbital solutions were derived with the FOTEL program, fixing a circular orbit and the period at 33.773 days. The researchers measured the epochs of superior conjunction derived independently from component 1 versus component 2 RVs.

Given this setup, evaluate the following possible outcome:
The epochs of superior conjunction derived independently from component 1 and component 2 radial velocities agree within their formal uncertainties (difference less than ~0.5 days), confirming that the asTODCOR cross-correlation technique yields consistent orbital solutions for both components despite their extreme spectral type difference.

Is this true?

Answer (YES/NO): NO